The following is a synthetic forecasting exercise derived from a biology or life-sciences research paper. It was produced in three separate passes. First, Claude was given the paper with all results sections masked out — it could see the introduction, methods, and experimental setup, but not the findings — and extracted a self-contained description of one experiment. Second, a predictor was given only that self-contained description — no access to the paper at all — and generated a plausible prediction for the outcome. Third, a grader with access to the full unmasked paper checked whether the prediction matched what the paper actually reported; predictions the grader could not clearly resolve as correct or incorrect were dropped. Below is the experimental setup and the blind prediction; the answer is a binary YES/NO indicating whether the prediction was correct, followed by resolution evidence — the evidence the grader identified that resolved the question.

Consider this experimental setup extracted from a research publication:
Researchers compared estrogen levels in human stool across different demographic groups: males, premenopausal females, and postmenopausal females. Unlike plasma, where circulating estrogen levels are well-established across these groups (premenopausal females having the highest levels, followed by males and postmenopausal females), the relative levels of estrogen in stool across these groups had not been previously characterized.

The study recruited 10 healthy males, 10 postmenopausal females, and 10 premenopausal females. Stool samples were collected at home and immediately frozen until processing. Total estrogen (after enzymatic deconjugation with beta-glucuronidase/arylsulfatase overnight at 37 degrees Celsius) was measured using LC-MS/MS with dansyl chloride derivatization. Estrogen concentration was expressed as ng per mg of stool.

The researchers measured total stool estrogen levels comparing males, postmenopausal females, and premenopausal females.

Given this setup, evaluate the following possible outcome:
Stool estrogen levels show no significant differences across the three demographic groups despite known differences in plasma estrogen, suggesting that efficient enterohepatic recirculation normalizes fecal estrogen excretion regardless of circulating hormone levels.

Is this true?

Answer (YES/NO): NO